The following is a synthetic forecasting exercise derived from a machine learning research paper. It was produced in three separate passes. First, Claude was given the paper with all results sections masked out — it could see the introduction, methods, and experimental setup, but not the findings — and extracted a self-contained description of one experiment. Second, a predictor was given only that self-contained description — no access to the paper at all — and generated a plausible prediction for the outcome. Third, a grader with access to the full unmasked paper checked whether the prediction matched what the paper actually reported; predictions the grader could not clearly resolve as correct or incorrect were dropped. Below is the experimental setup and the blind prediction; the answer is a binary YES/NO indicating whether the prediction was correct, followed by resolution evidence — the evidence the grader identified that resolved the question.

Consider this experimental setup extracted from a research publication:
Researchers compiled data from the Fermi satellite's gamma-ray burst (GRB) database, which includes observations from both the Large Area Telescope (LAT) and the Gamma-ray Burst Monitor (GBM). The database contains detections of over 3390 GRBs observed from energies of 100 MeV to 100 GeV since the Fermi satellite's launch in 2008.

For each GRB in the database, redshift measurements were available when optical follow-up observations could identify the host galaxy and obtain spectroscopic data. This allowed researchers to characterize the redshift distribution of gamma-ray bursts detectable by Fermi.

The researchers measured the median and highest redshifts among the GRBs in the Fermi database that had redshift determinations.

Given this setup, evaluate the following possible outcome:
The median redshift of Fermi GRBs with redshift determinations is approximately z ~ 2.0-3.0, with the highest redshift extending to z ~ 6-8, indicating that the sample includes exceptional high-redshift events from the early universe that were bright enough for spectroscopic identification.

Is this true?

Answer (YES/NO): NO